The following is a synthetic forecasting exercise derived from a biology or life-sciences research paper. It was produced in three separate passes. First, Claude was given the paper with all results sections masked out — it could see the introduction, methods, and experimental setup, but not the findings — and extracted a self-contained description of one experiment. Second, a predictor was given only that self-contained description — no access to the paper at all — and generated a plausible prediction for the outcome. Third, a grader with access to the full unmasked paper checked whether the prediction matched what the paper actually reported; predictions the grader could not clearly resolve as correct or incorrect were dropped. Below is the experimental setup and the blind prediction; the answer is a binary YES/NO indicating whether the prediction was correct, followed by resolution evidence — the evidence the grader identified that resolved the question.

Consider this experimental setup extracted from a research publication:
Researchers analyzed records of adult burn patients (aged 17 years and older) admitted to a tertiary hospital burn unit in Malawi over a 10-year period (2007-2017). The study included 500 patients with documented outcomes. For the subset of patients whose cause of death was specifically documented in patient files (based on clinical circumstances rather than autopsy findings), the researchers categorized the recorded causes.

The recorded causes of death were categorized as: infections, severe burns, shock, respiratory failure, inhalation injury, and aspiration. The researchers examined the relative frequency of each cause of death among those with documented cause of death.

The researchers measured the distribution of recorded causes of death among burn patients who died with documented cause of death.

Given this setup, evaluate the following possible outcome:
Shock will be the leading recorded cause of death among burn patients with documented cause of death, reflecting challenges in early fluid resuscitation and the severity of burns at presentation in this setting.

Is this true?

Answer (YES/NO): NO